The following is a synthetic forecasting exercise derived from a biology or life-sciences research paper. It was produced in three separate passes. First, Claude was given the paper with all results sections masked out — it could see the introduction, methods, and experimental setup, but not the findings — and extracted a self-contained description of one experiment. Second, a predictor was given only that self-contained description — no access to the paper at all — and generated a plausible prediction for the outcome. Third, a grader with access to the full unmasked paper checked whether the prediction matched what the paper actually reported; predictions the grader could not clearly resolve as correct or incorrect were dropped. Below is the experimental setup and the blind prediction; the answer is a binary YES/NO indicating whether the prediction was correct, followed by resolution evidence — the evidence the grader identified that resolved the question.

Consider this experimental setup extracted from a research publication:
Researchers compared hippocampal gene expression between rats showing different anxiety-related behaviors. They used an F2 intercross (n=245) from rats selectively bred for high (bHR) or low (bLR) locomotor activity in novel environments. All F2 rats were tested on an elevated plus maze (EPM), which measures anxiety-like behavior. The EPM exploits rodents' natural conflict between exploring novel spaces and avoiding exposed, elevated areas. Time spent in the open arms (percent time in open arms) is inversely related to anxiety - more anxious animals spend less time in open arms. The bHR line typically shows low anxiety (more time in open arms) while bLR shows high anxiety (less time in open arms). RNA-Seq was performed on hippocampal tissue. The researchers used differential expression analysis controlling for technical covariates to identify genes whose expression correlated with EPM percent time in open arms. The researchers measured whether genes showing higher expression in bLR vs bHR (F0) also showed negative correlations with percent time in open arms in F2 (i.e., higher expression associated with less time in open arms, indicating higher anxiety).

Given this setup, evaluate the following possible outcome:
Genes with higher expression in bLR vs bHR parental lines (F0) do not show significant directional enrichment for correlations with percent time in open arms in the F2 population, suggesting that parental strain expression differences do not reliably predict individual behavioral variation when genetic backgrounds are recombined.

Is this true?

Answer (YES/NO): NO